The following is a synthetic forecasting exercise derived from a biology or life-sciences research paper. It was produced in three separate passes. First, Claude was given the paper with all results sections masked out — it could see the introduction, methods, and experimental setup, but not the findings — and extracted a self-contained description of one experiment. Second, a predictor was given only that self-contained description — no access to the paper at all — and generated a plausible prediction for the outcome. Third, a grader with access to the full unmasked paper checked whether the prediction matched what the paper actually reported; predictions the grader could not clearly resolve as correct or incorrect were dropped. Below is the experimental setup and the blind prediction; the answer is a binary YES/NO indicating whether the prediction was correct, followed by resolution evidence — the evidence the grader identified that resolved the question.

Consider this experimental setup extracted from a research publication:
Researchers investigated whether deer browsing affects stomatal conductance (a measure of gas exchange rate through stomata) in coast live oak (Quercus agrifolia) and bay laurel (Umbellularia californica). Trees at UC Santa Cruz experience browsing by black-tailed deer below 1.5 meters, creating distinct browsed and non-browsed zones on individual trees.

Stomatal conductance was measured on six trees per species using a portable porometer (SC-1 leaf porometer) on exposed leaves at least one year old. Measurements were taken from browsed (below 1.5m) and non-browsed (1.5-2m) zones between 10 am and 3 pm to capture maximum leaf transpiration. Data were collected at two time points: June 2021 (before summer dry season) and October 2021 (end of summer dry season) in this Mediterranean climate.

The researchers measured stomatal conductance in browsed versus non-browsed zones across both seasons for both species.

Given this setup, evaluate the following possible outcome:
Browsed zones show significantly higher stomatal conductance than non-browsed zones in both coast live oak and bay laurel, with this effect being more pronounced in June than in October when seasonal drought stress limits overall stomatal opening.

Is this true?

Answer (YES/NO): NO